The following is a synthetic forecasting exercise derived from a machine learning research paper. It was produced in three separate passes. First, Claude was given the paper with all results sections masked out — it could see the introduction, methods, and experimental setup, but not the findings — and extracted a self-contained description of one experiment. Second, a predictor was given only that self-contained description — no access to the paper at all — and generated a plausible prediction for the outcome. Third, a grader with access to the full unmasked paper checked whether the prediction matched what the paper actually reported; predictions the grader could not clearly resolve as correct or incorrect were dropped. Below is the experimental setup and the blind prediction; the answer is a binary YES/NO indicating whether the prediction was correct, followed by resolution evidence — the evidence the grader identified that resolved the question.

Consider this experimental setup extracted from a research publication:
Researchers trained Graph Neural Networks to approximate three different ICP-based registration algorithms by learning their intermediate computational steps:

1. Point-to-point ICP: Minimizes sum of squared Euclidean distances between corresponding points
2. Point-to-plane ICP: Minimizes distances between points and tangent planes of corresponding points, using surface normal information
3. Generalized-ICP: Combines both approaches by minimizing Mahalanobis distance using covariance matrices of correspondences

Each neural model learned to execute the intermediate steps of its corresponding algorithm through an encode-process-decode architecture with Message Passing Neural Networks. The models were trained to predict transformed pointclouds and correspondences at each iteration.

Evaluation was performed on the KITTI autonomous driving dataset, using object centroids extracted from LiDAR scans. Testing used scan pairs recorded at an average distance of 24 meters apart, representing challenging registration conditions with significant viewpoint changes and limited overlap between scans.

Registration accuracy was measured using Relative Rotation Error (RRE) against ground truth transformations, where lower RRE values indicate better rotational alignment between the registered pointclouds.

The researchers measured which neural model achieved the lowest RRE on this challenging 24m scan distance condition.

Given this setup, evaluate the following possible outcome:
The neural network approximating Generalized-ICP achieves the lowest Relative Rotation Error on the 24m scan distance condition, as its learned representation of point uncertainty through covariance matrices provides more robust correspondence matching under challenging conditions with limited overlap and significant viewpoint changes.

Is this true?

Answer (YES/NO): NO